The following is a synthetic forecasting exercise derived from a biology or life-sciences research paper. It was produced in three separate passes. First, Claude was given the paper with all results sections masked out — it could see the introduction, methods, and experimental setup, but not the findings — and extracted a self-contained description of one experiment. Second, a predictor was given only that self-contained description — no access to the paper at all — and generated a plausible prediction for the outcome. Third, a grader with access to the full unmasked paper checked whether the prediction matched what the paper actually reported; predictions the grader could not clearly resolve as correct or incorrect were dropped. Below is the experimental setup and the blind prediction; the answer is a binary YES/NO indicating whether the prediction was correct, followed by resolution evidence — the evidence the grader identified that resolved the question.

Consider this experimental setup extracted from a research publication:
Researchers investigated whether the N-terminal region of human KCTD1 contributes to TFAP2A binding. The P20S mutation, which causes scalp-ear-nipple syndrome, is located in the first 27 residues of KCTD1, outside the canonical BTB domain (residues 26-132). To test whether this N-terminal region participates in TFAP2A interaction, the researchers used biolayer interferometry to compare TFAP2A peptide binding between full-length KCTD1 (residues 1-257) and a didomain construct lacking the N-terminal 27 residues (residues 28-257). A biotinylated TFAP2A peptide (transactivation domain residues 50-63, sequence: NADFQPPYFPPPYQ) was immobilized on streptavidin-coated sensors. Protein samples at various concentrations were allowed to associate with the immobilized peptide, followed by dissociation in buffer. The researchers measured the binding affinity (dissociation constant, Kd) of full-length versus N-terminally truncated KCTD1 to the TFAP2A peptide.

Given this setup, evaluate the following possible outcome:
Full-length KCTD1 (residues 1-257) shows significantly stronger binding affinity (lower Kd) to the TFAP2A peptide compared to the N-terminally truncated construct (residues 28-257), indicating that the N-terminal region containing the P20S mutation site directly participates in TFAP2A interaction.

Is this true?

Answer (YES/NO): YES